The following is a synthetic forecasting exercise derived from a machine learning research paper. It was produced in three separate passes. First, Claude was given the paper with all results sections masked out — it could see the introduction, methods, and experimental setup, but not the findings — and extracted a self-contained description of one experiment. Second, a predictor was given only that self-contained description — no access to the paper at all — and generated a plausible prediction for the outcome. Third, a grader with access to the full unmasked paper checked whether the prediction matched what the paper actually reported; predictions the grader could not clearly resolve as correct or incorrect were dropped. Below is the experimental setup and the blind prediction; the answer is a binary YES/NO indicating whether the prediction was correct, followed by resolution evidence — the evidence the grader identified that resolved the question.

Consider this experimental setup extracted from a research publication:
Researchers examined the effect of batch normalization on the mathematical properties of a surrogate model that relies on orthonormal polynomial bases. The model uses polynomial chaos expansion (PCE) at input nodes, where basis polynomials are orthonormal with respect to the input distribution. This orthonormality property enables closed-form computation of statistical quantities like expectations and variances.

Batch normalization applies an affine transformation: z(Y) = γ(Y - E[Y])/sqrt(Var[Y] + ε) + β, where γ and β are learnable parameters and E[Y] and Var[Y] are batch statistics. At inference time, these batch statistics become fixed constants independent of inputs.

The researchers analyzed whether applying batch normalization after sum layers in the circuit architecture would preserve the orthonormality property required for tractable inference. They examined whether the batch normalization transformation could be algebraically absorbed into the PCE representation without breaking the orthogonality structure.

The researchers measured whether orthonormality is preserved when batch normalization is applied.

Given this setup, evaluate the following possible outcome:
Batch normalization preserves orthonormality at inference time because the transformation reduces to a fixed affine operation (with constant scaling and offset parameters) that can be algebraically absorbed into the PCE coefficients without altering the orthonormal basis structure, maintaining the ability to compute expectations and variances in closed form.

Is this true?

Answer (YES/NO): YES